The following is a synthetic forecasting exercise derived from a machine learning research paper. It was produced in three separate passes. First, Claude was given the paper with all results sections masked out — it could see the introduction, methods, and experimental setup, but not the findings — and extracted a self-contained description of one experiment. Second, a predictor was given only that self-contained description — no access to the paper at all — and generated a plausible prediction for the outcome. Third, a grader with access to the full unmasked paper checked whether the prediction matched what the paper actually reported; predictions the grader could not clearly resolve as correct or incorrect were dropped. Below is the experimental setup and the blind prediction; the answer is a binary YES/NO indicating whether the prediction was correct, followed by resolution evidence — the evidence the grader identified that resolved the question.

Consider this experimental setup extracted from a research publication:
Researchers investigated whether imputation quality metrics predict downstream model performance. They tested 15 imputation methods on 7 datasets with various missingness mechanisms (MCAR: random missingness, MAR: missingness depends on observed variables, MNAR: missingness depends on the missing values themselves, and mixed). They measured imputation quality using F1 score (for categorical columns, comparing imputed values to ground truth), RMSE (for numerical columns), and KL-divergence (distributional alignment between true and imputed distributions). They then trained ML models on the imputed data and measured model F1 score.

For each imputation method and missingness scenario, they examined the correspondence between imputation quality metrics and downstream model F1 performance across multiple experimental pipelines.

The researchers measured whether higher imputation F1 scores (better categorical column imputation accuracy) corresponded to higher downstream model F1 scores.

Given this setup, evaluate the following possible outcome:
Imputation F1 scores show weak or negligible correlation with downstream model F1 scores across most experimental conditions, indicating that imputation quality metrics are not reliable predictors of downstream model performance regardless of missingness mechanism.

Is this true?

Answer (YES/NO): YES